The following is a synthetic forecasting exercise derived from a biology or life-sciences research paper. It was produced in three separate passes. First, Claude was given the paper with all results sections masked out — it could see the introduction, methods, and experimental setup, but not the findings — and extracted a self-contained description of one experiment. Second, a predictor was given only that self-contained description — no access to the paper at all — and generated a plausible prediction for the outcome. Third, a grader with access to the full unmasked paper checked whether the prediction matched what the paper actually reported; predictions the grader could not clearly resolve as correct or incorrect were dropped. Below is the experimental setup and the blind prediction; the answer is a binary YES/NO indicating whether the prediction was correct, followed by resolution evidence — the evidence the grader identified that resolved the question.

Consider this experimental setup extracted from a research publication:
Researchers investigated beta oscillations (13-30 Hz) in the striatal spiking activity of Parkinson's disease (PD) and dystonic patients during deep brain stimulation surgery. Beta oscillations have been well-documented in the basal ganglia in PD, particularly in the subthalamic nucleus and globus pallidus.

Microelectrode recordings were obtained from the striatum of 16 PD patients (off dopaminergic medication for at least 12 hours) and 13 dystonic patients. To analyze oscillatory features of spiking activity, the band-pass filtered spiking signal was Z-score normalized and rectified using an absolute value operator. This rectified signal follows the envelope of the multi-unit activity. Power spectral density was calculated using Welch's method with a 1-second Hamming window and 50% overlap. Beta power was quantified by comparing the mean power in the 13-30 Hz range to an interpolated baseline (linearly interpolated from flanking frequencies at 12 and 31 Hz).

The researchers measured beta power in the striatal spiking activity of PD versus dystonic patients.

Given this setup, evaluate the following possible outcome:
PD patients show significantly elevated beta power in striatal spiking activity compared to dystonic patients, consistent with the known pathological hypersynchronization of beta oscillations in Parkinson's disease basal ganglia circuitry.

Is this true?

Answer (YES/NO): NO